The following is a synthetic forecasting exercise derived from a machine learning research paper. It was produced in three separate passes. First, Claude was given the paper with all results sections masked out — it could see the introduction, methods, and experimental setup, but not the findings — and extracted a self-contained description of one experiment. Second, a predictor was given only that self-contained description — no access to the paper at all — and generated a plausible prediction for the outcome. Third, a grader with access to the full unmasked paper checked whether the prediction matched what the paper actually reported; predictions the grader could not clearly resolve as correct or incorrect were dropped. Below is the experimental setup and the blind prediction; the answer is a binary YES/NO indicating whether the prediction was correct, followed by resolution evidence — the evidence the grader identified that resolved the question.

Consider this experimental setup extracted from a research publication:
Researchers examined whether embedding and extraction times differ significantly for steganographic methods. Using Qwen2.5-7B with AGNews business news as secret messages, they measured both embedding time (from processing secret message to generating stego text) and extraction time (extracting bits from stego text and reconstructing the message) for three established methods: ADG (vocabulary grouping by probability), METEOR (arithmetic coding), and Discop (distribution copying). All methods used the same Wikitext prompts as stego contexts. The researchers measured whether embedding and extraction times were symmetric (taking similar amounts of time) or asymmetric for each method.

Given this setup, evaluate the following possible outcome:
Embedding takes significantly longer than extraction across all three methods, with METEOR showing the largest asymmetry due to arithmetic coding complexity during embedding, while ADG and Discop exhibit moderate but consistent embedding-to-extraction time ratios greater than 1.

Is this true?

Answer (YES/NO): NO